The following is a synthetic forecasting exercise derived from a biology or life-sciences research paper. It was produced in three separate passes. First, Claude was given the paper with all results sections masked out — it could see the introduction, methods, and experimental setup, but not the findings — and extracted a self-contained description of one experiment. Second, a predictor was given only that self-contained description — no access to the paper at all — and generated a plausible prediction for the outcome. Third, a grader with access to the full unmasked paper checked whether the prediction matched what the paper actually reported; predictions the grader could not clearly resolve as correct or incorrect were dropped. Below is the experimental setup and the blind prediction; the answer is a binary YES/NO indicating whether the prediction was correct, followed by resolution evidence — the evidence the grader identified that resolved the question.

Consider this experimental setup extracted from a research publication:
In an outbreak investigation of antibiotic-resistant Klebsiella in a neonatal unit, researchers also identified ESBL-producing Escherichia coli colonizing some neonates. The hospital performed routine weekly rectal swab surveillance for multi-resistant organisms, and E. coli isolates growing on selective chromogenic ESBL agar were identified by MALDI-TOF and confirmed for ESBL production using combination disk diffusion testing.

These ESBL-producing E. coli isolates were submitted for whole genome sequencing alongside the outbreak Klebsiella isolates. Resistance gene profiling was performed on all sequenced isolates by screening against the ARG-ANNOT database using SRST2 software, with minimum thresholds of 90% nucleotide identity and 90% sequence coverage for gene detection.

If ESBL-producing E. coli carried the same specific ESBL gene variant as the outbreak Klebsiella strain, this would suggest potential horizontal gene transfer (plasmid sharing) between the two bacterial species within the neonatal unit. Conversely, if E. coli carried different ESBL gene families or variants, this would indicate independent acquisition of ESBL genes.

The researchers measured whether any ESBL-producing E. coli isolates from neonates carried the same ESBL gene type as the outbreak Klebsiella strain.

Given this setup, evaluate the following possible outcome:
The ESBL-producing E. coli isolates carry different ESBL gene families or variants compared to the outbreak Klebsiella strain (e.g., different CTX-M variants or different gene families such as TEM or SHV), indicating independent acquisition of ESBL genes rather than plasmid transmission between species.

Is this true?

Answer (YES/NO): YES